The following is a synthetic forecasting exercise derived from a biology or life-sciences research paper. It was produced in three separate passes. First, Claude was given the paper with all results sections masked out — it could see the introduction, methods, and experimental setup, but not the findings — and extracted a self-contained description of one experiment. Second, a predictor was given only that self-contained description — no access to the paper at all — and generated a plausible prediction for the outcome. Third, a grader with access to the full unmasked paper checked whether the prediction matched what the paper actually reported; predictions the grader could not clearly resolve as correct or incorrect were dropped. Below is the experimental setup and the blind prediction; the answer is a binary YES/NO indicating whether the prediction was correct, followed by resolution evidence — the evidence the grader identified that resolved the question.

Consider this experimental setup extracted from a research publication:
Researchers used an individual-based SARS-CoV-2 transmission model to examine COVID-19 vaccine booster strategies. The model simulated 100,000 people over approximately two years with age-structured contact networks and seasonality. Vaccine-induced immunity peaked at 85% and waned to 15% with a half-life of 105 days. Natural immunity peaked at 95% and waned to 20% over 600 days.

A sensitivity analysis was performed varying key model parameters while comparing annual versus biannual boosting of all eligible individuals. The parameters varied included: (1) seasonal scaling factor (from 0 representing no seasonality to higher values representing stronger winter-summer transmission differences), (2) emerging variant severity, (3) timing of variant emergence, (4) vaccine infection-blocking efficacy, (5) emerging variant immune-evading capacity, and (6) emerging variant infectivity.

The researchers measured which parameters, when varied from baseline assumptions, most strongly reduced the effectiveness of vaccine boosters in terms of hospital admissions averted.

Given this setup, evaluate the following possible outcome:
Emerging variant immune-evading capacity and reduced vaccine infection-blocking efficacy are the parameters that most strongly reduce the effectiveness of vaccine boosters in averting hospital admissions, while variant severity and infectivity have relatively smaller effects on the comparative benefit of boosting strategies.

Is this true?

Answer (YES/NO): NO